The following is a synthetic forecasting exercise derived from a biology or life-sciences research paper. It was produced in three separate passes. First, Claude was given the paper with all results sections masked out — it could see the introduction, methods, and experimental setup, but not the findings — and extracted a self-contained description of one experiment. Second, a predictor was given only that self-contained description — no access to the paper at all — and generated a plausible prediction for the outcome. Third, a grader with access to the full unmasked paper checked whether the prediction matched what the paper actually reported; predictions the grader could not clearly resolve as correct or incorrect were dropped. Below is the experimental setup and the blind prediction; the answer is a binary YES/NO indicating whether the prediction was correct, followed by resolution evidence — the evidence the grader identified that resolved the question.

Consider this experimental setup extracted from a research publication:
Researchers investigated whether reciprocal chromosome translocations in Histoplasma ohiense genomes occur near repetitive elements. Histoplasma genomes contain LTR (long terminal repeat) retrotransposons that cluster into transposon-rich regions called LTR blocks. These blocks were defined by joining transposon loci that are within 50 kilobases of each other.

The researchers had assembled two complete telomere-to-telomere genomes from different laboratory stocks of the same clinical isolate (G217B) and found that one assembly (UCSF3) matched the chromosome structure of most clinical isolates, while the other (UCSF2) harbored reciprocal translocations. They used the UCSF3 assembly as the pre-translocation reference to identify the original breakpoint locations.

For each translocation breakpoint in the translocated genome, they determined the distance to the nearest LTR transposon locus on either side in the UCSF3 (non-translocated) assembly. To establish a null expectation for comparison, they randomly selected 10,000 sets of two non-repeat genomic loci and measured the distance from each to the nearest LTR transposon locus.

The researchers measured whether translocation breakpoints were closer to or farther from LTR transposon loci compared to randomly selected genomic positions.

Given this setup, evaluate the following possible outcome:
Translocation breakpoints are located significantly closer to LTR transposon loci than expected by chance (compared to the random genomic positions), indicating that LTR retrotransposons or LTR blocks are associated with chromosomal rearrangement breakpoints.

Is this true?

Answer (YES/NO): NO